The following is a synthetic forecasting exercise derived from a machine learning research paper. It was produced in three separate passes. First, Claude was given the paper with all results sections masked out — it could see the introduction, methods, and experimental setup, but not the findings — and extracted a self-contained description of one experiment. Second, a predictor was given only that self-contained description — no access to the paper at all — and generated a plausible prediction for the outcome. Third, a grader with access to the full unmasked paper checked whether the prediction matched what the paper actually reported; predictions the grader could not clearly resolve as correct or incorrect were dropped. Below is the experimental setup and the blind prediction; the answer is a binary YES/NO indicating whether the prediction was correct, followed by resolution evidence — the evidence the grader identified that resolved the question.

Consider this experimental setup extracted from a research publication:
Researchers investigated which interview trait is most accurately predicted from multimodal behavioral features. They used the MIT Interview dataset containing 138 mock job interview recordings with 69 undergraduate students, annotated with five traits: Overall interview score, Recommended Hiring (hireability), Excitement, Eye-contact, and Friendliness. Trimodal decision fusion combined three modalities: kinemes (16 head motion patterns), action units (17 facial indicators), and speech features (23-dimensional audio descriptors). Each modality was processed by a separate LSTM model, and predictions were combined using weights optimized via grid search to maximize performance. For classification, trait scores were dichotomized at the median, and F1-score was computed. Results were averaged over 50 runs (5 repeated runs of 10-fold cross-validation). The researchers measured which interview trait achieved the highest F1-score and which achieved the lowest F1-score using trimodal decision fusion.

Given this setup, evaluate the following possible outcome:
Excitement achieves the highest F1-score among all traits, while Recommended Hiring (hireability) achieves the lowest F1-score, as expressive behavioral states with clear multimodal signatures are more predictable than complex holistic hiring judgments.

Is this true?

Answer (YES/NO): NO